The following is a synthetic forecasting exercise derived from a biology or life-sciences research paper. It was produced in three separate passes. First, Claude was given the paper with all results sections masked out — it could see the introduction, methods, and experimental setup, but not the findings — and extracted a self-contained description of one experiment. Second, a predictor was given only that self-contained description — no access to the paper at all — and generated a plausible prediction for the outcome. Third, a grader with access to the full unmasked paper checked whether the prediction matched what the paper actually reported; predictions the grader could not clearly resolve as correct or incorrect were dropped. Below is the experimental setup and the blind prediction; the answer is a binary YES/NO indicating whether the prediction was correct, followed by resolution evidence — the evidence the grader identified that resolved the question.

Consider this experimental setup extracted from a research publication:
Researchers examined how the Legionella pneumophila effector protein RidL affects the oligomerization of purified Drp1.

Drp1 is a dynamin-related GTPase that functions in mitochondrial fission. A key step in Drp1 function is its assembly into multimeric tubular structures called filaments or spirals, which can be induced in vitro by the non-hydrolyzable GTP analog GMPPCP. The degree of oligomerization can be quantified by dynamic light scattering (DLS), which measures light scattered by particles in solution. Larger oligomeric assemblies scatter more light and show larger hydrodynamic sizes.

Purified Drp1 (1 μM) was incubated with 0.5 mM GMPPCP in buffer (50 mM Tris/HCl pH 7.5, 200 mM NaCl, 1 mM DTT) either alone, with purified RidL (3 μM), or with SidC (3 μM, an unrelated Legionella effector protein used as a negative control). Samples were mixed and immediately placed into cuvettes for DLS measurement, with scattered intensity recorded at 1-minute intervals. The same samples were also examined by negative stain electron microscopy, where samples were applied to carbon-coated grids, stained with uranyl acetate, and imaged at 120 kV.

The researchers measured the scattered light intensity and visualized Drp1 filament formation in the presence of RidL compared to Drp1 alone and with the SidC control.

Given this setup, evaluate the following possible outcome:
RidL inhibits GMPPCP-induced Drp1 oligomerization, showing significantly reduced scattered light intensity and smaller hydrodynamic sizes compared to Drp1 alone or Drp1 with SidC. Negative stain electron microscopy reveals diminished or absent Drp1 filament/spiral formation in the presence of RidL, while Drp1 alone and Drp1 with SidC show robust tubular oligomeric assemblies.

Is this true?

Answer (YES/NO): NO